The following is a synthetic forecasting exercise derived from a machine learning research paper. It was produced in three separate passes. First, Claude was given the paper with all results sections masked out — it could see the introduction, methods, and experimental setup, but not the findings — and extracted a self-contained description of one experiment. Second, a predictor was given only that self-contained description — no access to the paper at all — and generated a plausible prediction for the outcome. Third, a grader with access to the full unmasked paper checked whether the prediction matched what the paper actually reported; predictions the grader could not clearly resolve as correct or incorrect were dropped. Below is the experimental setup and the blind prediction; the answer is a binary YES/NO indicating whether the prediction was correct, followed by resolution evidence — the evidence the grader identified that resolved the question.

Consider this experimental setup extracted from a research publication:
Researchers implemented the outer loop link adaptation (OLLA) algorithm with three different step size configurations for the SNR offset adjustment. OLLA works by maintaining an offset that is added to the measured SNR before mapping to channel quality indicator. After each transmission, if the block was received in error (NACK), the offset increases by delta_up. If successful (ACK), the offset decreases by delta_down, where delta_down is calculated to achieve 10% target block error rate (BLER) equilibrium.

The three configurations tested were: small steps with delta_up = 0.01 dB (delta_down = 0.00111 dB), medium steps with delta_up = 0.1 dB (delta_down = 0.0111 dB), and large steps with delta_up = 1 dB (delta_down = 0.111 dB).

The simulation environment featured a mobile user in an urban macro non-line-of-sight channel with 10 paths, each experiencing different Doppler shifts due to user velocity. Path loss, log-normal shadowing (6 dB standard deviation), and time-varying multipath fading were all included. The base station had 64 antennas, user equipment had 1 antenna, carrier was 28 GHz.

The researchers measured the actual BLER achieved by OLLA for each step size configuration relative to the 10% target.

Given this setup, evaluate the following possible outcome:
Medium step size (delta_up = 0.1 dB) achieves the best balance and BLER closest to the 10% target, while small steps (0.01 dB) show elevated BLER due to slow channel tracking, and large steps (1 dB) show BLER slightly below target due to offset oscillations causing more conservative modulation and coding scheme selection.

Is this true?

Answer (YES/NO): NO